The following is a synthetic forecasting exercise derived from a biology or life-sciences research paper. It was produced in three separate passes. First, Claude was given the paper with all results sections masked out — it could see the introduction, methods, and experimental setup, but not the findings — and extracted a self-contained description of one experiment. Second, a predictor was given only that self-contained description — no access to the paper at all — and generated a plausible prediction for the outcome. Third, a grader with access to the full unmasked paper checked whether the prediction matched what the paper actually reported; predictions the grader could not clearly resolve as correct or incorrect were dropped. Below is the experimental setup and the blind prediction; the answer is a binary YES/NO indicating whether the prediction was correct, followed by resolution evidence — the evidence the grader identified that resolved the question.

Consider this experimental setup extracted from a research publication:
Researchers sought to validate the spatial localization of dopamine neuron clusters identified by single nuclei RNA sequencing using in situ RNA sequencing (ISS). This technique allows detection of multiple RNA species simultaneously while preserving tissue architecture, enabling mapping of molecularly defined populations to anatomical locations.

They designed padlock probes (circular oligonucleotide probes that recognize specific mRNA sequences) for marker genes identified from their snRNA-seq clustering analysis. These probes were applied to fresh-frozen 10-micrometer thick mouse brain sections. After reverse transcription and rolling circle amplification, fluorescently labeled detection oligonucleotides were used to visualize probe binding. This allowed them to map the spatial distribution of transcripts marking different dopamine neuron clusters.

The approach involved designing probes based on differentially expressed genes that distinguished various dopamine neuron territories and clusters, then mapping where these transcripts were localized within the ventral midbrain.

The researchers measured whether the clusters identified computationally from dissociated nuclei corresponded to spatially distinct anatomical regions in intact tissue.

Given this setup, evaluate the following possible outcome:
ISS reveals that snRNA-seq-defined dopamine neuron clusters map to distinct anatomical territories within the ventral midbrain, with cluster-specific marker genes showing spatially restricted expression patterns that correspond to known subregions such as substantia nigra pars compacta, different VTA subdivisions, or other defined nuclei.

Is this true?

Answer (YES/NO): YES